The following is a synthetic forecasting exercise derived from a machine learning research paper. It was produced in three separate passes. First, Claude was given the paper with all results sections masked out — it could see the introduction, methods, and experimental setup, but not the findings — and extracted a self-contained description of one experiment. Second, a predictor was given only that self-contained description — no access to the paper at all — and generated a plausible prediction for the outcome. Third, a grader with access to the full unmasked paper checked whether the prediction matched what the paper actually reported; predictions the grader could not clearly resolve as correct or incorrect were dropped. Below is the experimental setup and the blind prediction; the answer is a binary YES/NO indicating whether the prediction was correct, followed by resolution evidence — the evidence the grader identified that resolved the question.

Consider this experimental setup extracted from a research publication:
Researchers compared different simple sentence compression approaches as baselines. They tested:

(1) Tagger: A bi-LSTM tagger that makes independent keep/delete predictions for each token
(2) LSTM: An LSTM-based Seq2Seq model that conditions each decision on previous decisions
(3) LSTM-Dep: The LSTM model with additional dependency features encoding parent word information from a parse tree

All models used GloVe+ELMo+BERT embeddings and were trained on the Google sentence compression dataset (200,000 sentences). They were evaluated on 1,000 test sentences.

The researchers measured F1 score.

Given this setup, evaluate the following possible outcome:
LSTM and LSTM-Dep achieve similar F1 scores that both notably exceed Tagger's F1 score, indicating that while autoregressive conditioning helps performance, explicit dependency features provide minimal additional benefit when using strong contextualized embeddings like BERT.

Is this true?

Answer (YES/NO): NO